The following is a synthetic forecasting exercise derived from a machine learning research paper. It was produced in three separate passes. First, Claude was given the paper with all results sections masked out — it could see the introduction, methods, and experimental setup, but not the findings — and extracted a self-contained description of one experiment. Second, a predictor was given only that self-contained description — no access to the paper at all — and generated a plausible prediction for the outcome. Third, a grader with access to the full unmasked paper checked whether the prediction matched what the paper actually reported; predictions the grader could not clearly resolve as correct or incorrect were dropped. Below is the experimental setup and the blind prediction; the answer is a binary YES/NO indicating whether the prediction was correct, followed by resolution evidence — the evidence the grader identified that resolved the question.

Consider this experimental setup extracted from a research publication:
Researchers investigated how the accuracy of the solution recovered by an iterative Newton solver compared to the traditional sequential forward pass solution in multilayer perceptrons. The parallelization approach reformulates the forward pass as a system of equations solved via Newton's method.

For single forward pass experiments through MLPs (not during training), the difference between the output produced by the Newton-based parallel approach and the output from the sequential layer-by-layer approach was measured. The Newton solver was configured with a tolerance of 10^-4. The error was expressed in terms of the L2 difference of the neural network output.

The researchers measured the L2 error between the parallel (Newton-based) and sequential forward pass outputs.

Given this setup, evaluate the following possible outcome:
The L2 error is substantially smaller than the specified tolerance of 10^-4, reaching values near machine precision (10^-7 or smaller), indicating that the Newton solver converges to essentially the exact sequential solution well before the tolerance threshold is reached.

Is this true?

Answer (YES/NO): YES